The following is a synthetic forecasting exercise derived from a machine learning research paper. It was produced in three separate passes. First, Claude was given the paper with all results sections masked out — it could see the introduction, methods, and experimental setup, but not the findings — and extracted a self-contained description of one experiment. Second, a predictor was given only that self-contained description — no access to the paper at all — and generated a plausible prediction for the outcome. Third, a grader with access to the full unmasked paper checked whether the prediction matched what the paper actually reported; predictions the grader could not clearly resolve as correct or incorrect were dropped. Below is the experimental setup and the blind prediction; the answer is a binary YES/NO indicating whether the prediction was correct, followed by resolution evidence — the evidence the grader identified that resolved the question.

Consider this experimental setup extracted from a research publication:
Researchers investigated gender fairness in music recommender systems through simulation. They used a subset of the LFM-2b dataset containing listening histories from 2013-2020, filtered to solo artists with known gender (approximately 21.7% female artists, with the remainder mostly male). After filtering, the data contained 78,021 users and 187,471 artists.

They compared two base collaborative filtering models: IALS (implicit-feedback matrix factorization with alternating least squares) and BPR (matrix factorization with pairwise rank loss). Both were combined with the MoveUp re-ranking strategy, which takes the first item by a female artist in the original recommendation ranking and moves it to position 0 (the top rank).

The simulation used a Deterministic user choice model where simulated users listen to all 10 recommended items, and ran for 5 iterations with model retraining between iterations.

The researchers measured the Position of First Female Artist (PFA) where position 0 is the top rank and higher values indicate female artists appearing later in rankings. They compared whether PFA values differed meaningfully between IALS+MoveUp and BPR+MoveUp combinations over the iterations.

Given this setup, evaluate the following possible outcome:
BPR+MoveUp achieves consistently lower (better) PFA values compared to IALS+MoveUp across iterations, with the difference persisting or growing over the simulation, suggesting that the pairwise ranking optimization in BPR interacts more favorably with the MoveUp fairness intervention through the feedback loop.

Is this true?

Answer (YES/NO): NO